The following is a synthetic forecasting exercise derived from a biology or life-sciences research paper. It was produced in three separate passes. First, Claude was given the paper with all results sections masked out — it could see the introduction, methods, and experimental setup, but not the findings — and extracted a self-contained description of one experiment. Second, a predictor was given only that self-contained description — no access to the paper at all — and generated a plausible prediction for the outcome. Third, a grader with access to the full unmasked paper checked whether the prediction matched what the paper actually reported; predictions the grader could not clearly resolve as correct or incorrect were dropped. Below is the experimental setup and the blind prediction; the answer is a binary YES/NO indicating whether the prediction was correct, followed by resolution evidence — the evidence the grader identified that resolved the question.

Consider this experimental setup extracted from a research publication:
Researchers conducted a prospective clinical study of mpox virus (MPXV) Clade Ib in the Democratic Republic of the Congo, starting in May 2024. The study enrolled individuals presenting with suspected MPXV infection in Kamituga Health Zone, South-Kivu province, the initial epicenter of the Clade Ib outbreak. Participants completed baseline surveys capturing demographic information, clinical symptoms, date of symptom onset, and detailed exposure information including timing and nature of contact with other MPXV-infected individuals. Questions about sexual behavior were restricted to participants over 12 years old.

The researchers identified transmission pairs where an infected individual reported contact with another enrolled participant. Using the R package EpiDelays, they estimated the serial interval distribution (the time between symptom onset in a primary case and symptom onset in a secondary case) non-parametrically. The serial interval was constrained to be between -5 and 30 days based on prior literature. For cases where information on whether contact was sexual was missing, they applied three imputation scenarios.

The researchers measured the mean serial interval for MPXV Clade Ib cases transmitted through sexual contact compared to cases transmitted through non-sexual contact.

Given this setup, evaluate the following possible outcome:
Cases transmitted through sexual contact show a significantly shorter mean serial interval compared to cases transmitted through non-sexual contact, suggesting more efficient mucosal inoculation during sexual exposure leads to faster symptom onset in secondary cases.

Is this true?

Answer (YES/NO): YES